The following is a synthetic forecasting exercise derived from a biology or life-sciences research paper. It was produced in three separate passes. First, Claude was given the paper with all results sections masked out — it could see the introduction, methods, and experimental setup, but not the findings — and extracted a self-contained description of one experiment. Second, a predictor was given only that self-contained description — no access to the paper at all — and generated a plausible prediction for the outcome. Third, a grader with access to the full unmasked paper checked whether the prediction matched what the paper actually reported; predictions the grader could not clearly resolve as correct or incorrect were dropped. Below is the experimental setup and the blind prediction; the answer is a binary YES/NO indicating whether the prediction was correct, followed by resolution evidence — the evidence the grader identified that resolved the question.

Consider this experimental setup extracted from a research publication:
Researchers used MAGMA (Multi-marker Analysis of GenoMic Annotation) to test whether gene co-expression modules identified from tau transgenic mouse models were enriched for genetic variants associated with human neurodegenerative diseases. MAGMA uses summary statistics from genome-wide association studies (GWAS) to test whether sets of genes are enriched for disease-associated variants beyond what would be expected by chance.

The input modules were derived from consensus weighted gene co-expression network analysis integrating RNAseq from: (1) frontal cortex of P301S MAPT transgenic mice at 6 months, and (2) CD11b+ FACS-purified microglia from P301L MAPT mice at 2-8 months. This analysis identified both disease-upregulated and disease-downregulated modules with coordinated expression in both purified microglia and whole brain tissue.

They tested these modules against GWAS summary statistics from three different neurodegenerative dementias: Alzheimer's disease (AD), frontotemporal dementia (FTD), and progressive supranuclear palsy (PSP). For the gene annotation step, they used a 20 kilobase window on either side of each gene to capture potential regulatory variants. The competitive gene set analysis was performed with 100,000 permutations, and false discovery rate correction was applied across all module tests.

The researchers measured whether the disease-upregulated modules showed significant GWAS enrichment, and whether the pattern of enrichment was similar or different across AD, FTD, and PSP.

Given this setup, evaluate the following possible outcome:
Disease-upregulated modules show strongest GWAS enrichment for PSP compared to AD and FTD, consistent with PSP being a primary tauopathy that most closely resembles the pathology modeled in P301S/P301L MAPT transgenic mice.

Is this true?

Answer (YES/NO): NO